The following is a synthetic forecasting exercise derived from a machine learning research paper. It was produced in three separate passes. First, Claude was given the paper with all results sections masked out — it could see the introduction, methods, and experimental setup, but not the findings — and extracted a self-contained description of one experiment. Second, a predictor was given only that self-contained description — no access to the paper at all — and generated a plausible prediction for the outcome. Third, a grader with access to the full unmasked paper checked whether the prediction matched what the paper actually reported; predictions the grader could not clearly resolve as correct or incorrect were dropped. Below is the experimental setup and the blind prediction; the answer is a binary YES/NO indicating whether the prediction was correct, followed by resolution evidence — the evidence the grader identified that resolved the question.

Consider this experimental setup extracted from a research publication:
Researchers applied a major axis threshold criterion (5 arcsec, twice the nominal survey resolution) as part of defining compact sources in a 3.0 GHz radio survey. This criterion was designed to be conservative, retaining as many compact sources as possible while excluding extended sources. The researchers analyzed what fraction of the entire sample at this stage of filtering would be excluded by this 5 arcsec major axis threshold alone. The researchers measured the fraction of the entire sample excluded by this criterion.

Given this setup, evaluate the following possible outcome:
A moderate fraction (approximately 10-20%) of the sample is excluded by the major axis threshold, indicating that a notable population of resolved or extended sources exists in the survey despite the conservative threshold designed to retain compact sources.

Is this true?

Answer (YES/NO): YES